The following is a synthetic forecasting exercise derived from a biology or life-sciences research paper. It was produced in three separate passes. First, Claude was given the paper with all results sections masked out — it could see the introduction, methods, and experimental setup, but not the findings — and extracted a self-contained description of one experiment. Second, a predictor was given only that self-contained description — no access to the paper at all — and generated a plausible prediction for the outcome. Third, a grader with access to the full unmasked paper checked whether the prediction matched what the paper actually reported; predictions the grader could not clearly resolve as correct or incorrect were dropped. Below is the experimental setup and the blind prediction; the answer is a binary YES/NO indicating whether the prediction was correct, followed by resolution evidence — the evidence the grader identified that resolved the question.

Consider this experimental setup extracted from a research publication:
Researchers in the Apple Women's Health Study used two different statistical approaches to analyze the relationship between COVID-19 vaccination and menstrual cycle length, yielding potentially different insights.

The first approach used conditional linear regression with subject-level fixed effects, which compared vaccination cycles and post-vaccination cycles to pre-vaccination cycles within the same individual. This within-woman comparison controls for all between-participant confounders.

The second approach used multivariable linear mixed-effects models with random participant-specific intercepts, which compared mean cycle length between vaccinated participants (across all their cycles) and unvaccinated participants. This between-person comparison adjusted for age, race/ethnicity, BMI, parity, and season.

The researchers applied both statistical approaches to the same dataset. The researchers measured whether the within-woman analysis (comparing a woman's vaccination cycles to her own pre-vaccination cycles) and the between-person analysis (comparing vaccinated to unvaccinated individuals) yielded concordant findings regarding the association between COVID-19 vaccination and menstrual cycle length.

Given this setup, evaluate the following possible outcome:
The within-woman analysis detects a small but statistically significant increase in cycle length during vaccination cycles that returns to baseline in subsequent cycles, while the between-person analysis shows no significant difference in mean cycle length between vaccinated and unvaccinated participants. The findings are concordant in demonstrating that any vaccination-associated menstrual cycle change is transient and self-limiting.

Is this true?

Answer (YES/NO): YES